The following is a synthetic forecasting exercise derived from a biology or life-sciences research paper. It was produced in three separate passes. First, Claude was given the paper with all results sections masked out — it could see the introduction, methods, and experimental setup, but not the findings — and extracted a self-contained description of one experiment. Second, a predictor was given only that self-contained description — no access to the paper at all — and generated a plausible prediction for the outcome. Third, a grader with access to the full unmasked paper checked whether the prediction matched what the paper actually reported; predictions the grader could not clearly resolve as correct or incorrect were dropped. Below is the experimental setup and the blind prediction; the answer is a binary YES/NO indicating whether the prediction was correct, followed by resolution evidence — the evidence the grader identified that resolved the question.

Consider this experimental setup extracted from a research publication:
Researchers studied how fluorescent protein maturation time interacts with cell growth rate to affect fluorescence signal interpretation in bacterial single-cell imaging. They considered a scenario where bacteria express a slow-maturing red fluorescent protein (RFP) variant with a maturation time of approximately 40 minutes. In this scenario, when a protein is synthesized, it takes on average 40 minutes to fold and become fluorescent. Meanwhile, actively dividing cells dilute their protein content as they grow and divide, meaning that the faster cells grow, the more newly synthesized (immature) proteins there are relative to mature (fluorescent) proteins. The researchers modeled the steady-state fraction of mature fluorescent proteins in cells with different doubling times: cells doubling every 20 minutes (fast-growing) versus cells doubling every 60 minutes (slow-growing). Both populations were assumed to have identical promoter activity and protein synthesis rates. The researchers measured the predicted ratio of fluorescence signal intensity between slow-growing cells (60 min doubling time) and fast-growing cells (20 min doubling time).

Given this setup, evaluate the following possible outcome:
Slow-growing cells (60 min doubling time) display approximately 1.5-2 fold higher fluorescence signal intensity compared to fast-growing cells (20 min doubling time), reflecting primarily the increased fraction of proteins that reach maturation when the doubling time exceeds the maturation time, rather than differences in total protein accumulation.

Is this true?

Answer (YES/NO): YES